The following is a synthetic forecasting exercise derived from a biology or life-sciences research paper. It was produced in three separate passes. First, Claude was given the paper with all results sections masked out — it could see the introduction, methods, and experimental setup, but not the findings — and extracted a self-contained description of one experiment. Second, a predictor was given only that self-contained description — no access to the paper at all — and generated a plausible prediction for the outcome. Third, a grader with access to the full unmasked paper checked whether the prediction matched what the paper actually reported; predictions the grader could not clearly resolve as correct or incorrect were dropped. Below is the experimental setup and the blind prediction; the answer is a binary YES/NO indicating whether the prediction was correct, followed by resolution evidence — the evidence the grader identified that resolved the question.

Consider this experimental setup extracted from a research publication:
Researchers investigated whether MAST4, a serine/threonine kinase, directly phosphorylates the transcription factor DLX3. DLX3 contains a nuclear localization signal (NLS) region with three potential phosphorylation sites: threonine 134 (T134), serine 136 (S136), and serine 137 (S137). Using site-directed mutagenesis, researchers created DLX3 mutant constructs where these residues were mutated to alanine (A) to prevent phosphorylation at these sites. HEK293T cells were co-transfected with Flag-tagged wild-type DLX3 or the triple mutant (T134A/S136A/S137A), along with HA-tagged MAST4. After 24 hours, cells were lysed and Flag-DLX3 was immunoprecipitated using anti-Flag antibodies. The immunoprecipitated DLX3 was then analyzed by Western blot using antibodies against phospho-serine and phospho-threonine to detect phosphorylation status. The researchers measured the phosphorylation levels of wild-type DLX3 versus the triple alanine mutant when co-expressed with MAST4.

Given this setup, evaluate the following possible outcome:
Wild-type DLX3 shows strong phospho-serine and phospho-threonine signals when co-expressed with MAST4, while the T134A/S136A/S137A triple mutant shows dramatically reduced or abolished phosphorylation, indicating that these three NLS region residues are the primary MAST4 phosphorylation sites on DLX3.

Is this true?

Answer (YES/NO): YES